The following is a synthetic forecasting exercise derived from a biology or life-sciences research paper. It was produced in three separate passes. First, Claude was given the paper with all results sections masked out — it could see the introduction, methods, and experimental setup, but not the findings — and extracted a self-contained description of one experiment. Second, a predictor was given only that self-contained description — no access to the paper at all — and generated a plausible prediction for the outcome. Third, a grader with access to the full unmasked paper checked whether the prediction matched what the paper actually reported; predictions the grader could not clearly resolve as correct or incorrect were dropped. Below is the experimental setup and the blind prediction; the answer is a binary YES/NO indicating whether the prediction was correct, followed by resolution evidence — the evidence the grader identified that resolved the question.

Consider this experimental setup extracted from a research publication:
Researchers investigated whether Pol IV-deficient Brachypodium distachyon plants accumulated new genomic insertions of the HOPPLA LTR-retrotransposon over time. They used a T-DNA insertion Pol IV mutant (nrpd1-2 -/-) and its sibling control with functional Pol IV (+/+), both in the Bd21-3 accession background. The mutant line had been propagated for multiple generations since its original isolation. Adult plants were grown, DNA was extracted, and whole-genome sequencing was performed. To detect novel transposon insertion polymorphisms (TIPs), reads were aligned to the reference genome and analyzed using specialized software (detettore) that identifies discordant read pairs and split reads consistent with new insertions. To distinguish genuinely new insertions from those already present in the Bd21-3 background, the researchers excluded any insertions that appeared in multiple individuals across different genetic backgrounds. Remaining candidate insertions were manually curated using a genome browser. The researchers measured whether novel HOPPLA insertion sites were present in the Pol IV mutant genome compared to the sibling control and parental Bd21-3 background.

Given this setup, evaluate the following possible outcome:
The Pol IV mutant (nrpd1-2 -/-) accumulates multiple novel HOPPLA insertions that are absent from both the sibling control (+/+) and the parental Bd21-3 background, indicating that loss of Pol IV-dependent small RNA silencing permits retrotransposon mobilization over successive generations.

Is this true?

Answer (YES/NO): YES